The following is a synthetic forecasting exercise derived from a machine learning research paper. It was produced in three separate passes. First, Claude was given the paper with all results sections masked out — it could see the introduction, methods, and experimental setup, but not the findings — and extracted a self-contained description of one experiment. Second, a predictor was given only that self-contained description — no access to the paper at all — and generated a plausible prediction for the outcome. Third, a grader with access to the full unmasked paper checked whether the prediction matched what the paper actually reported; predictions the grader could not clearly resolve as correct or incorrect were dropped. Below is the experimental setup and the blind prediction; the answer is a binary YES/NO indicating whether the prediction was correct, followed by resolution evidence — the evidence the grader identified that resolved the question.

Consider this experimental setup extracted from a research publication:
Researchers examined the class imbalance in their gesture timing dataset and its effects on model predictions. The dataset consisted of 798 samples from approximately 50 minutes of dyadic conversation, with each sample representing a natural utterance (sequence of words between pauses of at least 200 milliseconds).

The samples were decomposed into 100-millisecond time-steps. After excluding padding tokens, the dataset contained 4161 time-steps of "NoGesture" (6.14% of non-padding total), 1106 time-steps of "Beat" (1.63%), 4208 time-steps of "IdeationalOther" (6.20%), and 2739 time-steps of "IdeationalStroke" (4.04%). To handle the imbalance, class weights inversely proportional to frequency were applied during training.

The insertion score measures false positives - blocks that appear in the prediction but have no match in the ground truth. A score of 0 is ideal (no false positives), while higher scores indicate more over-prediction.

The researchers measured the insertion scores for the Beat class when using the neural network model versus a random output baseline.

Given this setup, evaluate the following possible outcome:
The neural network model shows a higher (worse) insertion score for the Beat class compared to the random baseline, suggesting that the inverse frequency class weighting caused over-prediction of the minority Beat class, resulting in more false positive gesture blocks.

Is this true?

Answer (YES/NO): YES